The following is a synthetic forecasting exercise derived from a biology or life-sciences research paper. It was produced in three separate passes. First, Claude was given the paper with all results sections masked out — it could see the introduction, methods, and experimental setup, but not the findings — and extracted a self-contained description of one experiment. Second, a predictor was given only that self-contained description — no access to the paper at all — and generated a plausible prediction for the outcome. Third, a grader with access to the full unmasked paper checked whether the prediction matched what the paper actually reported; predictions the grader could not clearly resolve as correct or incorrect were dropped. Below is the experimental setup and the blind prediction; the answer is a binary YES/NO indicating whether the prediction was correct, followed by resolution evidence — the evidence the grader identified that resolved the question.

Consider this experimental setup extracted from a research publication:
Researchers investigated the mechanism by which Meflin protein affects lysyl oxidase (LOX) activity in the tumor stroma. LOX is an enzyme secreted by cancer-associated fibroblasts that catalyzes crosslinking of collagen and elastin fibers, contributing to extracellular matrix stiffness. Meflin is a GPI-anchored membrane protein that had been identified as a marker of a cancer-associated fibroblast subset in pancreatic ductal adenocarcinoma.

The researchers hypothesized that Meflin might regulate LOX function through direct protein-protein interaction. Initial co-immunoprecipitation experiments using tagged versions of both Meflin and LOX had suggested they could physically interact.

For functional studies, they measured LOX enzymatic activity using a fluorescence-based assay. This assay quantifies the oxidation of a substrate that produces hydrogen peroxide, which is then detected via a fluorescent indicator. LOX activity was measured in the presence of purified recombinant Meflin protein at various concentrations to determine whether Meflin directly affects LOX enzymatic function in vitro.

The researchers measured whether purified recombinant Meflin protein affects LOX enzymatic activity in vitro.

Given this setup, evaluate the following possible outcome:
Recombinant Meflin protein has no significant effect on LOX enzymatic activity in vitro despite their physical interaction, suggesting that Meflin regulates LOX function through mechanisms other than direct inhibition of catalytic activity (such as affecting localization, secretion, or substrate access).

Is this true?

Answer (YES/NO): NO